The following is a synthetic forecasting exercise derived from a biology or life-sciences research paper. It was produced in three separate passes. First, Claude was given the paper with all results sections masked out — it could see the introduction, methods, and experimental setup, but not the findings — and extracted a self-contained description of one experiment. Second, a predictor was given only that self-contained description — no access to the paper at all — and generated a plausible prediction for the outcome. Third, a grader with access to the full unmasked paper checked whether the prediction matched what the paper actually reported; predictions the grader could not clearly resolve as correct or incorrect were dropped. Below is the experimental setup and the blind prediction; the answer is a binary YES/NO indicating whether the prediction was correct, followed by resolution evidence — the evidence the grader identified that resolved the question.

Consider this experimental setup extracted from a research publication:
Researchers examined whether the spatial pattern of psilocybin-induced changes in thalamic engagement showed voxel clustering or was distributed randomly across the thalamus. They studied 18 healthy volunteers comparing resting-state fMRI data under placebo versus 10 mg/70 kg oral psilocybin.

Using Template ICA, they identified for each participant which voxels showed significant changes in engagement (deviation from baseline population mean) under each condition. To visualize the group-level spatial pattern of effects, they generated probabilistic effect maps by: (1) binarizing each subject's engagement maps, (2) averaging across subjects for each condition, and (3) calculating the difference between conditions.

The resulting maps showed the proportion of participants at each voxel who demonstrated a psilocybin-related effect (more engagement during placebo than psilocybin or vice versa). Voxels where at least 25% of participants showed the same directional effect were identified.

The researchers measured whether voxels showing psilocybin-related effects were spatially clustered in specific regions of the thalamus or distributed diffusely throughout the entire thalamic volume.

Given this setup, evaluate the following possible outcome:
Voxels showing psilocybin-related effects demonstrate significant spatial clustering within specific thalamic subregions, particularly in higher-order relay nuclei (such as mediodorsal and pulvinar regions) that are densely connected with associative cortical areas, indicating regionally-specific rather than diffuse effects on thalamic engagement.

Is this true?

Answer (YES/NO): YES